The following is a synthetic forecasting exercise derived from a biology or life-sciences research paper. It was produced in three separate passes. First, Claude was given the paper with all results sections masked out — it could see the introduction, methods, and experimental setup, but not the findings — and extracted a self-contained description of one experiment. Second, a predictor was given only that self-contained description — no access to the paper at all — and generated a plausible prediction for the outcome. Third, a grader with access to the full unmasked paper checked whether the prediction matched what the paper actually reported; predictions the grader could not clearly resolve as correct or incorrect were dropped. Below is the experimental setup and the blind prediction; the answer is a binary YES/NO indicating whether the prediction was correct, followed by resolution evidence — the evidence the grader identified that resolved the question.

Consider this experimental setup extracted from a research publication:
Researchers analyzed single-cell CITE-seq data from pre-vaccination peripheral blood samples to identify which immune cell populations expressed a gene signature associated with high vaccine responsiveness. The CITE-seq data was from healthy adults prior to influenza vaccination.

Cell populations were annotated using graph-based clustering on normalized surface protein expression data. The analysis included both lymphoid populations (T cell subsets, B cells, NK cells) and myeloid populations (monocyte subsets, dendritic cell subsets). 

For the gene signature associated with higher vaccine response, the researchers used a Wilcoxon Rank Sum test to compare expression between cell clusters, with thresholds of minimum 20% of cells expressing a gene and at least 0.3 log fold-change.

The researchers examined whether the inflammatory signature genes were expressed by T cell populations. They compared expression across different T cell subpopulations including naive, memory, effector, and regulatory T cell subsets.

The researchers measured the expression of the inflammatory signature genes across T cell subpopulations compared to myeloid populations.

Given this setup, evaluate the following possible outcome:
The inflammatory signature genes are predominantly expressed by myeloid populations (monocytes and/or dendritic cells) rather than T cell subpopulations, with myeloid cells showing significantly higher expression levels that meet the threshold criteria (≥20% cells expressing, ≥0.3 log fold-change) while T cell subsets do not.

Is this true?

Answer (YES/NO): YES